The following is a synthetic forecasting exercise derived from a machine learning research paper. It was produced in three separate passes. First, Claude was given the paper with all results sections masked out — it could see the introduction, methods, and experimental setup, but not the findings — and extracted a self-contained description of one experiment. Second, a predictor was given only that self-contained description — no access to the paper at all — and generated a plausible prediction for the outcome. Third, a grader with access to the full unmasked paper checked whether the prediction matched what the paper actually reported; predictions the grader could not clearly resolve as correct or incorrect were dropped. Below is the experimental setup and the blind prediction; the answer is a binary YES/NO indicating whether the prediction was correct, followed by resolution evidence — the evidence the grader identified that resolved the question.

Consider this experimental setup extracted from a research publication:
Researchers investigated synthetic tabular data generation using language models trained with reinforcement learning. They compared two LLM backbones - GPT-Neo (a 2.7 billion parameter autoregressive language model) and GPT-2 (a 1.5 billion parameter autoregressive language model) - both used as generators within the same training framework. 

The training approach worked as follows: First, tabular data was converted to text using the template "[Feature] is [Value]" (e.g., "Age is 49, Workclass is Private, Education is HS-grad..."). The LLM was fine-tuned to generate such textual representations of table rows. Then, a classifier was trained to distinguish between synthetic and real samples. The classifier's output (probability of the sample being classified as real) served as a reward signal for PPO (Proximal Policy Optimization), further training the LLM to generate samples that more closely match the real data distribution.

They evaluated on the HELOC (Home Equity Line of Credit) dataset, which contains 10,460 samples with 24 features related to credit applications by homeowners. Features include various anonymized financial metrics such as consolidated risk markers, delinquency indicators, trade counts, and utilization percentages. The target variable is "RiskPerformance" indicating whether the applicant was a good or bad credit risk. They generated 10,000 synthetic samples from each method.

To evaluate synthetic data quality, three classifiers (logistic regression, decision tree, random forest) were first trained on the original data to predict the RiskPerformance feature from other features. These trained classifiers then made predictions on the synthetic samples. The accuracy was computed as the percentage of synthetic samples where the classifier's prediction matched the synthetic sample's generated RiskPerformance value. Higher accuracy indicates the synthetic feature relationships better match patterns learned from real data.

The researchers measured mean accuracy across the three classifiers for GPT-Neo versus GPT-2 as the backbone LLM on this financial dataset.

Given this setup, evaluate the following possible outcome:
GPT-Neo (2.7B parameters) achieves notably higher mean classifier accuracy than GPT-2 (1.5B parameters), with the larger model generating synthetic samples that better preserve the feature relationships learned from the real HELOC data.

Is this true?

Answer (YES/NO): YES